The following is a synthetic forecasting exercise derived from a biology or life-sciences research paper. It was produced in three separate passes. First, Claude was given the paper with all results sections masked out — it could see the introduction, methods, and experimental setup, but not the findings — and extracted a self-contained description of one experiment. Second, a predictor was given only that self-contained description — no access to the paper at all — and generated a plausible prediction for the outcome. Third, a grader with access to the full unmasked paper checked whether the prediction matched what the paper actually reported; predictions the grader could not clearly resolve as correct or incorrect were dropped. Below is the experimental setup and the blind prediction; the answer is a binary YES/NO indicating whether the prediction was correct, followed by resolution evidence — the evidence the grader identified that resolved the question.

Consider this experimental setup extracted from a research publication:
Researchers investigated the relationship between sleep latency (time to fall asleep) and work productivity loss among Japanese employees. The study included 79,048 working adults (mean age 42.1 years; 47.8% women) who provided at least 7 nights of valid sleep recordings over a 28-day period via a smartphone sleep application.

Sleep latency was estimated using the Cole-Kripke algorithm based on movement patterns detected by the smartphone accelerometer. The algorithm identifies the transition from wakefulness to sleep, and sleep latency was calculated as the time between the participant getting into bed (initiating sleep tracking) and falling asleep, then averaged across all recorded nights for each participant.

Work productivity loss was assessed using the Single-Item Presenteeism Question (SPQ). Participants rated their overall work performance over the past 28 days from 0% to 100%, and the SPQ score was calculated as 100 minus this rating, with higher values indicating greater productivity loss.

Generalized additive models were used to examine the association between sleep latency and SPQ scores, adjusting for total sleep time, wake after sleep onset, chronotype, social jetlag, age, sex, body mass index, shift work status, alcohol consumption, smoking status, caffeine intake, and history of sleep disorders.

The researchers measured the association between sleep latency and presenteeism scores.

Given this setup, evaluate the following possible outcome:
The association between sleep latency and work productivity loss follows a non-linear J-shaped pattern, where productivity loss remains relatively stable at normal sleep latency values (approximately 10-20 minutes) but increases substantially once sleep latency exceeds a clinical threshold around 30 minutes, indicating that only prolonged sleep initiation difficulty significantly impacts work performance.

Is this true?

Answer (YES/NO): NO